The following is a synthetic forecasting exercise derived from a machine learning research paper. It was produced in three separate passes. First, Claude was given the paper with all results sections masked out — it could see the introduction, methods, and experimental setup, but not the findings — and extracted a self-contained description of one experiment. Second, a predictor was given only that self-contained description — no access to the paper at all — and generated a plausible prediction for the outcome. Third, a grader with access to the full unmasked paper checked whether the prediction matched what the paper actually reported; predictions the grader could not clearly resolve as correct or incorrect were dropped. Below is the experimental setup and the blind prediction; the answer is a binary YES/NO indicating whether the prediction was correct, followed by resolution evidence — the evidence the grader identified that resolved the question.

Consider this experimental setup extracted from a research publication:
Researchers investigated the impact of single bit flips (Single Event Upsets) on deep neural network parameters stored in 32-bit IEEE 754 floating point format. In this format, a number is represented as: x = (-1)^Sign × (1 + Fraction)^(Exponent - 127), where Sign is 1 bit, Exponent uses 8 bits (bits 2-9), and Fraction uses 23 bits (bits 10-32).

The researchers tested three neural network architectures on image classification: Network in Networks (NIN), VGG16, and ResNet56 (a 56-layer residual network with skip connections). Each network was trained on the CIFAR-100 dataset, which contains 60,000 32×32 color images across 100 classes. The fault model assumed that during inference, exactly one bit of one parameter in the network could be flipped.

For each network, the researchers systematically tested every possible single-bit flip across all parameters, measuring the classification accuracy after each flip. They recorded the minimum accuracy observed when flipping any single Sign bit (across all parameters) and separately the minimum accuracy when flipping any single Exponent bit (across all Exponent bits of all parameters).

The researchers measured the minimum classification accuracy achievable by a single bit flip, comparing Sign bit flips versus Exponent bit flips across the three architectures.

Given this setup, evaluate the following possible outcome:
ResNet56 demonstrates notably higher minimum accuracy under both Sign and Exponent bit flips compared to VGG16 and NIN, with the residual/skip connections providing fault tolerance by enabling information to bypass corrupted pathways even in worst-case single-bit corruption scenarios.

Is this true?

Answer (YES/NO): NO